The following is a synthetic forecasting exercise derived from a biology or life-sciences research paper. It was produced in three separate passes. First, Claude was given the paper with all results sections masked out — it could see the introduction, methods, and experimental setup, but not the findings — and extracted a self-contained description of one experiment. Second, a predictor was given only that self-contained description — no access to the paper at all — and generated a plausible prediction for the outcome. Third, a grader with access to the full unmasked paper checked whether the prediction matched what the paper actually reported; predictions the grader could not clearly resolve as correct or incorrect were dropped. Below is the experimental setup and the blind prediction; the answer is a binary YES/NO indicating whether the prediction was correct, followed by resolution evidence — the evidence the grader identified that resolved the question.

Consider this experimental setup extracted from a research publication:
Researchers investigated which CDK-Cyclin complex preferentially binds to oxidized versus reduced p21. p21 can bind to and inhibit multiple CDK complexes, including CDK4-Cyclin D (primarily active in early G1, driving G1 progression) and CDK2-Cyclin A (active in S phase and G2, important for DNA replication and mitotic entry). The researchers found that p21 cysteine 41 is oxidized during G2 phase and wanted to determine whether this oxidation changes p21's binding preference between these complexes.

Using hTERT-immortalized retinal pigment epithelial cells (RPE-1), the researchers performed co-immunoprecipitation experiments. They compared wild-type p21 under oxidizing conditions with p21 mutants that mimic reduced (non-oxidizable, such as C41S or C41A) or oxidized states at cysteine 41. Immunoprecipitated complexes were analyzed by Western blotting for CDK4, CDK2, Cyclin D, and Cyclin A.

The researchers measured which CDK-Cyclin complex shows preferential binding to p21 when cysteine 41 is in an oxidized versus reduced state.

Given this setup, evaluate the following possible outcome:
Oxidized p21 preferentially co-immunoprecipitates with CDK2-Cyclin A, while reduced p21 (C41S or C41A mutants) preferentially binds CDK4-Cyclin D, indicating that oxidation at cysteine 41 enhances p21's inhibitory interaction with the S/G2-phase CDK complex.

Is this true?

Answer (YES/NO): NO